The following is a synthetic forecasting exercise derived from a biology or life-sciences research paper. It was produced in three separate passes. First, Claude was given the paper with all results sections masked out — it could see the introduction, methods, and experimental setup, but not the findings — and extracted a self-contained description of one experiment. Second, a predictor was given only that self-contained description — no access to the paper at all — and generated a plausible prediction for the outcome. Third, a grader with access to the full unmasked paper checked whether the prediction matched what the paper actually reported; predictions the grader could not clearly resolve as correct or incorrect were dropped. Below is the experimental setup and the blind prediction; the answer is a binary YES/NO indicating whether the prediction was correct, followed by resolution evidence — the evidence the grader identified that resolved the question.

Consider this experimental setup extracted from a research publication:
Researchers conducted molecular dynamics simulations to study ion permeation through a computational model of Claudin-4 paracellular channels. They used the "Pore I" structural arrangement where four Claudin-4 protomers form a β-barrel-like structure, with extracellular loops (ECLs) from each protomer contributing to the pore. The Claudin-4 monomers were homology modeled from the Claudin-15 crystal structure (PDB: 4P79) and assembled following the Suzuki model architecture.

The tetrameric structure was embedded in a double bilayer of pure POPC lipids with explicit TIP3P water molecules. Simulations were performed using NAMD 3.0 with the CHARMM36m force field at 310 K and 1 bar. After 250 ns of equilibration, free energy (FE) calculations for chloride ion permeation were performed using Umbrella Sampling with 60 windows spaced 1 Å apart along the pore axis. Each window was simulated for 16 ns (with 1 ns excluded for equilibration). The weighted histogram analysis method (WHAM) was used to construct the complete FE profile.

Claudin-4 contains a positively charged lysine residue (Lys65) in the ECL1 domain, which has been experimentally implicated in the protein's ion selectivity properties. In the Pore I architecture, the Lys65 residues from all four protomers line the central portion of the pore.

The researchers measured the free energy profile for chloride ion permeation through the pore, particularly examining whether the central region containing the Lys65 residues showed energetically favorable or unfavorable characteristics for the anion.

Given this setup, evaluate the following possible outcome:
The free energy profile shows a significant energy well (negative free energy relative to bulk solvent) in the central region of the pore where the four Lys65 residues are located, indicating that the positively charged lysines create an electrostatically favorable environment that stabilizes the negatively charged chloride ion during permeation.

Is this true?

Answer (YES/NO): YES